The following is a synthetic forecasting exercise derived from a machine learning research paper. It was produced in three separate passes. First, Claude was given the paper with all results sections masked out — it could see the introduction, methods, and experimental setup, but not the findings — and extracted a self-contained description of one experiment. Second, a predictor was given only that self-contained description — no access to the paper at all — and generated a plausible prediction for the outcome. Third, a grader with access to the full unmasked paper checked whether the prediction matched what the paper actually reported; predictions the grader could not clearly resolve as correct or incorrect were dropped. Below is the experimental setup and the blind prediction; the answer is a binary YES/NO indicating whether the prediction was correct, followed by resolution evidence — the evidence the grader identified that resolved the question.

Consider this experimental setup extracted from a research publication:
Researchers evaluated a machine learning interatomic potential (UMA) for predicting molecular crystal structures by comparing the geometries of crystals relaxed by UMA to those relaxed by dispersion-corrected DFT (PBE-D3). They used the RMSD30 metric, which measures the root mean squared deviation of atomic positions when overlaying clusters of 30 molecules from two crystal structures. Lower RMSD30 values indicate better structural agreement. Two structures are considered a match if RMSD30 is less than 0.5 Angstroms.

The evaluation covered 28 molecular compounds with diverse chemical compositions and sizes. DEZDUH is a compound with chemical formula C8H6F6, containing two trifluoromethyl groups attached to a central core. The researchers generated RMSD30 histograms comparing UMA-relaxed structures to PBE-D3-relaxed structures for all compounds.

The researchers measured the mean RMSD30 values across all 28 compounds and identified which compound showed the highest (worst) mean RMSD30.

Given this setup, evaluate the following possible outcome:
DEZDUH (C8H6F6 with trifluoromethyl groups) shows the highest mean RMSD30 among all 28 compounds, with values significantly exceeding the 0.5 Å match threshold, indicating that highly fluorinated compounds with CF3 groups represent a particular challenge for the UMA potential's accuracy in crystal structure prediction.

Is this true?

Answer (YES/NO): NO